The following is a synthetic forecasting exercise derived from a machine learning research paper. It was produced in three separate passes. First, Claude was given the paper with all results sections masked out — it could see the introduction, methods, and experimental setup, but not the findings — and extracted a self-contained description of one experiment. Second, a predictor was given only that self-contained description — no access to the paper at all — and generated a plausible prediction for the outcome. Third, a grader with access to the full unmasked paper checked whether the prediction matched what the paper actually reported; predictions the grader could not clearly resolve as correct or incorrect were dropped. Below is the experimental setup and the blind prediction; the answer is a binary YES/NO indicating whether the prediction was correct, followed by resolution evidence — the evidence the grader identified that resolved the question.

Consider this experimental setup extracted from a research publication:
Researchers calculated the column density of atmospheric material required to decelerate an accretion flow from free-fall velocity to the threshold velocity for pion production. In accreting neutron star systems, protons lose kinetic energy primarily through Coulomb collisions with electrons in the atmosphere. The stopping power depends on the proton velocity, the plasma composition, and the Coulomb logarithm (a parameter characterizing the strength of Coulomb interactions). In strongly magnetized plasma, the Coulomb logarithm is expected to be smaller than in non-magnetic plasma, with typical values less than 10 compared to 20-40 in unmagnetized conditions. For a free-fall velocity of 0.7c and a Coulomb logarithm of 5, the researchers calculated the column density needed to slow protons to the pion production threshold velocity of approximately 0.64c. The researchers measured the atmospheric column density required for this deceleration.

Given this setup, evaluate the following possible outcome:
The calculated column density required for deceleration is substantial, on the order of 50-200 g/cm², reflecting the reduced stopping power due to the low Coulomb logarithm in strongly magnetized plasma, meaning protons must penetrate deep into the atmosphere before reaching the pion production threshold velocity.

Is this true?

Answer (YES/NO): NO